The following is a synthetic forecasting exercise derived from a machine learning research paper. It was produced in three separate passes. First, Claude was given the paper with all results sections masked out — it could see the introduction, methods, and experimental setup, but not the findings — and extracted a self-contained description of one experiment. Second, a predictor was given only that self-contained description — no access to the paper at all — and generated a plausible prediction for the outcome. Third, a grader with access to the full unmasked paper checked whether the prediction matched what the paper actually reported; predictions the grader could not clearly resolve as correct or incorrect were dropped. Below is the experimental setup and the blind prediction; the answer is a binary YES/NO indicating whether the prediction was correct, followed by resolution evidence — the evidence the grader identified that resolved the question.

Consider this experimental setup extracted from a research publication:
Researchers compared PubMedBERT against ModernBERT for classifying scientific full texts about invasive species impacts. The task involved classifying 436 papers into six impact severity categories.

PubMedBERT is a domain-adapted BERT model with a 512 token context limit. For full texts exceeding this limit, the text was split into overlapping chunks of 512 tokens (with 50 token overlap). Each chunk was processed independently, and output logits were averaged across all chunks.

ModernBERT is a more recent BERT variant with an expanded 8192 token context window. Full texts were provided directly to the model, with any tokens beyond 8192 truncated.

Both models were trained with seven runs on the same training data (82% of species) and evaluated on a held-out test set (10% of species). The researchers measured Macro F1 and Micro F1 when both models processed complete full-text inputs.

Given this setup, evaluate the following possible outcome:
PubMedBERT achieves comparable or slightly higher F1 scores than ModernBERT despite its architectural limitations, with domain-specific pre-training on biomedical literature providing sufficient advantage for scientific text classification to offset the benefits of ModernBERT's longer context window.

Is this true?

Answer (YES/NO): NO